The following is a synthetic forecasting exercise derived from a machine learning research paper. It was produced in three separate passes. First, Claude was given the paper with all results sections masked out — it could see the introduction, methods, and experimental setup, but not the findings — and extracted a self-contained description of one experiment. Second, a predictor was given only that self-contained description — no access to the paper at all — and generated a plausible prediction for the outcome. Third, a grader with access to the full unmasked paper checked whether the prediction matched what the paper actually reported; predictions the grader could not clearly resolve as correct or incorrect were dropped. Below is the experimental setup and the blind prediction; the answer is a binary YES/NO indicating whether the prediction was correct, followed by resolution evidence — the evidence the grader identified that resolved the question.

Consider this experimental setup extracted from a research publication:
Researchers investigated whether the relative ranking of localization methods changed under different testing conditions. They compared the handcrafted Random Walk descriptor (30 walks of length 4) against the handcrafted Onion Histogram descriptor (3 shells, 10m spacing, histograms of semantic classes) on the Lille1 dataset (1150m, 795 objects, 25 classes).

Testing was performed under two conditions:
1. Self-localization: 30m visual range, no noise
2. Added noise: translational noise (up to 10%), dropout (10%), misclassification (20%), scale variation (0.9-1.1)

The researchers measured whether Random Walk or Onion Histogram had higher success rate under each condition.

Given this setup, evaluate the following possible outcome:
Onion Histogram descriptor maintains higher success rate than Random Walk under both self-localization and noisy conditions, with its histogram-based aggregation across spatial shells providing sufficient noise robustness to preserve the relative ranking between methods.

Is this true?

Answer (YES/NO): NO